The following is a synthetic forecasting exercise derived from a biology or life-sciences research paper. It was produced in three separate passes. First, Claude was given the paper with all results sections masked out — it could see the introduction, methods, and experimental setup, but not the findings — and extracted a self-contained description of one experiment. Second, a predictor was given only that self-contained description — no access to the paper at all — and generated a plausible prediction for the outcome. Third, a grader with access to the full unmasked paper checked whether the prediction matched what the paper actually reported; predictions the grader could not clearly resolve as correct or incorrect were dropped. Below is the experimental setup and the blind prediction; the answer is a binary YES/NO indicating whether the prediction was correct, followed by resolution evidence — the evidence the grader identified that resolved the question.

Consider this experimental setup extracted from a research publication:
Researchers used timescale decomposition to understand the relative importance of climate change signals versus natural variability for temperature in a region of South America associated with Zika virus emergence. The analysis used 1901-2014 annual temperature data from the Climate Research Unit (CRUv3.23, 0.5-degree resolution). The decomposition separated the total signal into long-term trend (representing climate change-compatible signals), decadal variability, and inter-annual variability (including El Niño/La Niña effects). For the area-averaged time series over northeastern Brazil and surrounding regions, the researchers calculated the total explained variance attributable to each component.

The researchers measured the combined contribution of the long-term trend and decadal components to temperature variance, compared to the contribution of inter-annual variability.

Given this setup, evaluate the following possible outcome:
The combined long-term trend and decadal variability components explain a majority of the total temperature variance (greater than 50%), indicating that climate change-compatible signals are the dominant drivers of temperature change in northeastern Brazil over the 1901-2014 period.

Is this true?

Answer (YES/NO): NO